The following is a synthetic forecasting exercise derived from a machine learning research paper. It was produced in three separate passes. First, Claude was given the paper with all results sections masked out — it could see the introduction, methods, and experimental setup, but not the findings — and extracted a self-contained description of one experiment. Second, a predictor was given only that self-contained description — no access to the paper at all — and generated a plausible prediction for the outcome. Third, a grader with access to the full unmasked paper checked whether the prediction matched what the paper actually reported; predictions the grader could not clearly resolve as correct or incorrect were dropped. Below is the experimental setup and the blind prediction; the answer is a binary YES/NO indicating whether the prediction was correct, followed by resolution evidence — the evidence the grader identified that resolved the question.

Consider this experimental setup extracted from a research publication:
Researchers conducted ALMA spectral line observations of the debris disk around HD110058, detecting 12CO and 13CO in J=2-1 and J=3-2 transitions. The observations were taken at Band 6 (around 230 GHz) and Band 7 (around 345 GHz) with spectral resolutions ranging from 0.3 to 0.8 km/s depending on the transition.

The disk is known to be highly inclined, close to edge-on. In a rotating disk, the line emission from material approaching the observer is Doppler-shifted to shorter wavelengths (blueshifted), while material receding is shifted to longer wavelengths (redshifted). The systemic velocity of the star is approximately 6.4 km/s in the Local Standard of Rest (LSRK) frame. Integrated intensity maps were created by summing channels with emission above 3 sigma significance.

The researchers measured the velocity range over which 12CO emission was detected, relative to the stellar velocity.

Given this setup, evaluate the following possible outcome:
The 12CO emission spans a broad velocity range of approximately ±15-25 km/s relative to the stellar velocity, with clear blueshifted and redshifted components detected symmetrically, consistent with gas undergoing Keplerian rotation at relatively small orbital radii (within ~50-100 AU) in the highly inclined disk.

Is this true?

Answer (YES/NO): NO